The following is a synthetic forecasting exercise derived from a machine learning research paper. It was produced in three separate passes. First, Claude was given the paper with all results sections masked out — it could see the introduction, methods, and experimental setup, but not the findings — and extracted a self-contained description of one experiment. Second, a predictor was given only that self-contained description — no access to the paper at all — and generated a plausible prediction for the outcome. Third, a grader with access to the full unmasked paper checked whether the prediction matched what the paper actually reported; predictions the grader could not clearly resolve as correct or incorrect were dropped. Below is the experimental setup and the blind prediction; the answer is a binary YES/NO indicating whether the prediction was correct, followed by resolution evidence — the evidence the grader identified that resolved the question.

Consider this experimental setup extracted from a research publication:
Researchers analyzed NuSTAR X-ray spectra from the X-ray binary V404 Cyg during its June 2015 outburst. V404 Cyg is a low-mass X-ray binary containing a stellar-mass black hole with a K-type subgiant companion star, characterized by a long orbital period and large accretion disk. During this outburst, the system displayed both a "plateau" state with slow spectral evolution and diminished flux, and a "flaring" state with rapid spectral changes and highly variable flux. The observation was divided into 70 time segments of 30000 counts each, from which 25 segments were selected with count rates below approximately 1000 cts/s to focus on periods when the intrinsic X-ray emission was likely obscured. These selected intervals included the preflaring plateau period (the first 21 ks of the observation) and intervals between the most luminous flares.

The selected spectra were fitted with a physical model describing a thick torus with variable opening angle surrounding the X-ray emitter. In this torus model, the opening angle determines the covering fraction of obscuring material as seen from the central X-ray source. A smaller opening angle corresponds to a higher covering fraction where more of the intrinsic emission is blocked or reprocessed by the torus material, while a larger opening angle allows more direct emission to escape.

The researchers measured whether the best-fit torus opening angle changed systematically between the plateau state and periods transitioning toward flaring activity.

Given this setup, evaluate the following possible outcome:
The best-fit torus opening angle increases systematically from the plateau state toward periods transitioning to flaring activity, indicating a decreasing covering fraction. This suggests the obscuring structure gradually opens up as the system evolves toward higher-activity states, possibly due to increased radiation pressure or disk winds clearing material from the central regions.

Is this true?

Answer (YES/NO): YES